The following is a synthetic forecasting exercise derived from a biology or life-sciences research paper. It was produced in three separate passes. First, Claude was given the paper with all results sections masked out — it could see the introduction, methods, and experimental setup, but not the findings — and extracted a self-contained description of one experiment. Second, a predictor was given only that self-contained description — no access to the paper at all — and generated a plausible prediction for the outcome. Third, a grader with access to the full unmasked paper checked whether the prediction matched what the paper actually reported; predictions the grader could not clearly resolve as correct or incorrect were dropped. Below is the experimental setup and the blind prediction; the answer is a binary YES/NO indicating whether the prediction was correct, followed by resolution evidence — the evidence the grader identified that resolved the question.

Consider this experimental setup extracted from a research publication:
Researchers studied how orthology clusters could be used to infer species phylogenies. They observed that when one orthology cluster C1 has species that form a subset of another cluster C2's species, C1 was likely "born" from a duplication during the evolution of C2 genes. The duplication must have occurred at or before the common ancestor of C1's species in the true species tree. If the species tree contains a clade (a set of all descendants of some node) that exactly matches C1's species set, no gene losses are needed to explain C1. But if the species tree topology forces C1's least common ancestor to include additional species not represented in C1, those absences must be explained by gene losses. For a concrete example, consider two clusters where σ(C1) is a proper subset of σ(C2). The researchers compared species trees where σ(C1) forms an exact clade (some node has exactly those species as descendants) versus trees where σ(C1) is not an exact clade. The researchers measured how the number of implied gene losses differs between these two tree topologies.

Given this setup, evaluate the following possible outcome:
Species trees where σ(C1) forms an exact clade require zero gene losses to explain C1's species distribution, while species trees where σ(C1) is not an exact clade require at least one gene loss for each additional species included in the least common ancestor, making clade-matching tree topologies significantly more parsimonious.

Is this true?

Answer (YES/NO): NO